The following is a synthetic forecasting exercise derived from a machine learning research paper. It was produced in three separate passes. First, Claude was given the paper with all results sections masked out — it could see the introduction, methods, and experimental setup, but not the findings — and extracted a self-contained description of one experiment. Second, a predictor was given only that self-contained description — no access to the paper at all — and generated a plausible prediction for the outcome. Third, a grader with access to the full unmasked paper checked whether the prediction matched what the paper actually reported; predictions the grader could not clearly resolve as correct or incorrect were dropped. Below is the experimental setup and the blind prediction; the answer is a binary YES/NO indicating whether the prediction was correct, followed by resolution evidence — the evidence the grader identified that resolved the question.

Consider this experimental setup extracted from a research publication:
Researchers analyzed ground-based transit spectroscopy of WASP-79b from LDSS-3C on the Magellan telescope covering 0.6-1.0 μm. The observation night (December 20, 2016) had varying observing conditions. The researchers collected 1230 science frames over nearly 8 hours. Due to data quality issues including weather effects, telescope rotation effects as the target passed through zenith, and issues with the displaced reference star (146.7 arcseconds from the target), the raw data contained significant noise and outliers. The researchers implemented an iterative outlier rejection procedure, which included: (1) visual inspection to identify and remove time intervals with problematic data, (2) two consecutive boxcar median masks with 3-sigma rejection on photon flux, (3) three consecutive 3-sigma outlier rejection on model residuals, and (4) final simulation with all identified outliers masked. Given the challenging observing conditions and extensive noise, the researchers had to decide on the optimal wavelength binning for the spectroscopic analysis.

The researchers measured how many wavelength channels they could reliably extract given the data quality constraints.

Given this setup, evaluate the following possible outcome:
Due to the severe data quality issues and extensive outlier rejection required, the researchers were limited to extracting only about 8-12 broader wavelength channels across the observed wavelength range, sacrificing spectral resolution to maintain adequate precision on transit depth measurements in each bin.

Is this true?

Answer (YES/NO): YES